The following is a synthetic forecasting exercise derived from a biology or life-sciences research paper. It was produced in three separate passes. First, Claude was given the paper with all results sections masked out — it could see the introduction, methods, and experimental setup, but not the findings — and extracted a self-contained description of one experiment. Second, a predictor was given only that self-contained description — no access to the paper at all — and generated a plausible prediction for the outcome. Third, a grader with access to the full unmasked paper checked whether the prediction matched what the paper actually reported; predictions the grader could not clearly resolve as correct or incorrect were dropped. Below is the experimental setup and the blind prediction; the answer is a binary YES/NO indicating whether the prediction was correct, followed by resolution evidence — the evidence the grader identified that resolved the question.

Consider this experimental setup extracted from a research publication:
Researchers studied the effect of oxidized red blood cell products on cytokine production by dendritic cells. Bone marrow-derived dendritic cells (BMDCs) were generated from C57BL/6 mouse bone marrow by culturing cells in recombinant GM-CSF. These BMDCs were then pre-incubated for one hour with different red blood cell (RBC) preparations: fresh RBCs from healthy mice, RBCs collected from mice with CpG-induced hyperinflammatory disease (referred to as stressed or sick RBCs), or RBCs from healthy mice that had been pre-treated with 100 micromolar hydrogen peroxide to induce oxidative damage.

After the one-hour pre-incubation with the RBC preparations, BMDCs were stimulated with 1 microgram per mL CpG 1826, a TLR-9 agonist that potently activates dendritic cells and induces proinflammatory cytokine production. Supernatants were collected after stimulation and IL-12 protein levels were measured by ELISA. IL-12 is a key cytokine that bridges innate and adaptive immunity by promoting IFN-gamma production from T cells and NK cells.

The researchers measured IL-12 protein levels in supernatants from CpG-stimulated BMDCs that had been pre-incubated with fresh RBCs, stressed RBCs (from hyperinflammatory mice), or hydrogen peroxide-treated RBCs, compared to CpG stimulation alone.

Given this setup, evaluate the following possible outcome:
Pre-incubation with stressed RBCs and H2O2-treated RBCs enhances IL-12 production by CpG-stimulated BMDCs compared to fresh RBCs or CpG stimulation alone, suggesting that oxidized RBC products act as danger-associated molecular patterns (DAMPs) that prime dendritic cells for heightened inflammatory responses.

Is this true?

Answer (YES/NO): NO